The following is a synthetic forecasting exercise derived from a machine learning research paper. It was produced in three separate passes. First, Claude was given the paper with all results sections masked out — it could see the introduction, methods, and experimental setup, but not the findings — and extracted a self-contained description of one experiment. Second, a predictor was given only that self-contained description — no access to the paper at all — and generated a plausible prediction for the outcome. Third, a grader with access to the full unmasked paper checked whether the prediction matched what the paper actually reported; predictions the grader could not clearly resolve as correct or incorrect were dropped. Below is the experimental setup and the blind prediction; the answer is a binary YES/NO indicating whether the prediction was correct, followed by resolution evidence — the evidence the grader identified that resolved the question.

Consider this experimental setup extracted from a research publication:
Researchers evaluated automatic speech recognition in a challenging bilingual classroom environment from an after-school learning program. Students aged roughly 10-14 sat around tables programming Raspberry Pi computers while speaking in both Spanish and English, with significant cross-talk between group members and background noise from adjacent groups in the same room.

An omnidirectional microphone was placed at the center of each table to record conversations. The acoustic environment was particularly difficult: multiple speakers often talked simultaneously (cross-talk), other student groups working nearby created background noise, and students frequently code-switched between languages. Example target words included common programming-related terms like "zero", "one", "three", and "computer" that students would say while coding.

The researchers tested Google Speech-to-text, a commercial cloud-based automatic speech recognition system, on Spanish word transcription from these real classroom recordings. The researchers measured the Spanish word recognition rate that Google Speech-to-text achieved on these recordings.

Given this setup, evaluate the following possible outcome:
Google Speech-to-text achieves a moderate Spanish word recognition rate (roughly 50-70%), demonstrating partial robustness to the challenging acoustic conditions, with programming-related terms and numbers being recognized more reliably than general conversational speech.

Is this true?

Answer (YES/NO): NO